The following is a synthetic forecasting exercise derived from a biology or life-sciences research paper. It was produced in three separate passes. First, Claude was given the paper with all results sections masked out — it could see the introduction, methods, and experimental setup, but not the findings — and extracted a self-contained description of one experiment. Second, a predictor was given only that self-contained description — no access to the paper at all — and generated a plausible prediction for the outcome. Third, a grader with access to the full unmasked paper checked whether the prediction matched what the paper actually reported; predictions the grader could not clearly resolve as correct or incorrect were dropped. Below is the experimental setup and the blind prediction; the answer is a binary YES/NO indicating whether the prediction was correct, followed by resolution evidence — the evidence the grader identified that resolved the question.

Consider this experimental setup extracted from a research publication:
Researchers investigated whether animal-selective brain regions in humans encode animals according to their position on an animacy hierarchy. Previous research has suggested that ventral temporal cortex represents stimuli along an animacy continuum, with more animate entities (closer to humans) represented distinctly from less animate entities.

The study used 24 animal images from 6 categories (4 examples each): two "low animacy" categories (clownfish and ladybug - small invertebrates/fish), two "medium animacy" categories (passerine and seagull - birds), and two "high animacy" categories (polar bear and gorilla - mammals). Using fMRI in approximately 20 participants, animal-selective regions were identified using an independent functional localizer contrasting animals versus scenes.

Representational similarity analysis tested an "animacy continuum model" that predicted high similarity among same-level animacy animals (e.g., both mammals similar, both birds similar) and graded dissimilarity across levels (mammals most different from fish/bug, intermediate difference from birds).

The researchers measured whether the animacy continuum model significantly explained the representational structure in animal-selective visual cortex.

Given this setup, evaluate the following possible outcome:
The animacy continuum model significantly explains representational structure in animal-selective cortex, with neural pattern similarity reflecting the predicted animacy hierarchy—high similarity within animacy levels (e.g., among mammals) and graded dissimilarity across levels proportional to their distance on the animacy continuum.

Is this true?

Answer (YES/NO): YES